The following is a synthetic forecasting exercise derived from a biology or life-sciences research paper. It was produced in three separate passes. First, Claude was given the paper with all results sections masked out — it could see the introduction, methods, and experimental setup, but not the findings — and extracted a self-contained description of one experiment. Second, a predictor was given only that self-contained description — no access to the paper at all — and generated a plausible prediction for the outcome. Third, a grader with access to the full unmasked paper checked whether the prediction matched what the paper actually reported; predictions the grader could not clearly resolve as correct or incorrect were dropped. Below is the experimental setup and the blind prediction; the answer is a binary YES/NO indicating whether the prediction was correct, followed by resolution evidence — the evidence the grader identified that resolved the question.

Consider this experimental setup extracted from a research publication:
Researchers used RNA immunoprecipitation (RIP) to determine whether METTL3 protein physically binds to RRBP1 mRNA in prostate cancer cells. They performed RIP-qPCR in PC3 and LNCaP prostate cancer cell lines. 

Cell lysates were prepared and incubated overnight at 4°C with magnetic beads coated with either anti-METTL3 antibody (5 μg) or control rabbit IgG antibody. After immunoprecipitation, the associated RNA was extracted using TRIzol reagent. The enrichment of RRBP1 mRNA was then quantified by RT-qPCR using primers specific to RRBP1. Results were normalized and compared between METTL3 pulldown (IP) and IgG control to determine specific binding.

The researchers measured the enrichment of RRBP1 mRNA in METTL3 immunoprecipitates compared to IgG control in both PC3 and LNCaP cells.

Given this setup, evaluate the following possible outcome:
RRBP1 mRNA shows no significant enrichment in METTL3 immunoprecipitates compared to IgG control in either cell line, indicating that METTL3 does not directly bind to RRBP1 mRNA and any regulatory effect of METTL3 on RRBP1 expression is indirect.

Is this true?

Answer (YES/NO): NO